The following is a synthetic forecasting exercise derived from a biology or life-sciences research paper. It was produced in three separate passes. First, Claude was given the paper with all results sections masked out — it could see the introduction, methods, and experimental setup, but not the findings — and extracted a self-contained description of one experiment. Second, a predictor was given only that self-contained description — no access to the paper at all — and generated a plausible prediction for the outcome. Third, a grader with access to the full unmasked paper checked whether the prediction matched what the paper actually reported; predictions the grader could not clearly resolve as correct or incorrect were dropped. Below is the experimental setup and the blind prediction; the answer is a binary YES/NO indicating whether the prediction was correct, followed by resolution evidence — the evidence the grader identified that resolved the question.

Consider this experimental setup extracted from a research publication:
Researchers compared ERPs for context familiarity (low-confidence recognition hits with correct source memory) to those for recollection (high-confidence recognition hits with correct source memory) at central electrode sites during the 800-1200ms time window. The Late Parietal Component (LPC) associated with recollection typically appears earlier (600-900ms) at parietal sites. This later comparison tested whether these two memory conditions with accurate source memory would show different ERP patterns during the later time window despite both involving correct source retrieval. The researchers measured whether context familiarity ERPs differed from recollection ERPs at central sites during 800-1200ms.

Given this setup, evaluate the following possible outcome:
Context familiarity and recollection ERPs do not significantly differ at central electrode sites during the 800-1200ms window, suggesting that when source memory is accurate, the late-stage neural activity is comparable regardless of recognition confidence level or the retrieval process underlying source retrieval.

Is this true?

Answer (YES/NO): NO